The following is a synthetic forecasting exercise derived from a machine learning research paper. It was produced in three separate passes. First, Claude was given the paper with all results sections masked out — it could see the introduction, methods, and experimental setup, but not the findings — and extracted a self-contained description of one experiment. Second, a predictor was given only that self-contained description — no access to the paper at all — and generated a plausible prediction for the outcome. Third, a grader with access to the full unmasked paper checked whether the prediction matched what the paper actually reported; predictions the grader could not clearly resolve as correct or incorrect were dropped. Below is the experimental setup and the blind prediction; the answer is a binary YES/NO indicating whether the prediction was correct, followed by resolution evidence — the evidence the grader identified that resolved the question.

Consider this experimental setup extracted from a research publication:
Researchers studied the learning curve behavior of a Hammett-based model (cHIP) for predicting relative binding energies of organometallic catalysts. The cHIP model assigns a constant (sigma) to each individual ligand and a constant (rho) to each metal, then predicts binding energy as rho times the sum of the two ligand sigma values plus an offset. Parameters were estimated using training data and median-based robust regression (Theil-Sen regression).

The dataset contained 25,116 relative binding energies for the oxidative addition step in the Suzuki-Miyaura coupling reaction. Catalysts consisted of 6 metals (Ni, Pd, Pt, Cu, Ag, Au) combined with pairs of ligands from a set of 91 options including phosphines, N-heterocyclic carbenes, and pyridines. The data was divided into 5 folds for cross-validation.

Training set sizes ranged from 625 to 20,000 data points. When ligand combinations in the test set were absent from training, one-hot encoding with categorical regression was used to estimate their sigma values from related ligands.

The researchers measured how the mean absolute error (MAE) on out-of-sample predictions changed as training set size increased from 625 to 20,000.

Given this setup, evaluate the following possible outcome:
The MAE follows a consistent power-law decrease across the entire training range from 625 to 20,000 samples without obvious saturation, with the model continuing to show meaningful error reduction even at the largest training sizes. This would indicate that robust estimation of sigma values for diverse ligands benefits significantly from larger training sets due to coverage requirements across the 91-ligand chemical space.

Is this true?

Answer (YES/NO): NO